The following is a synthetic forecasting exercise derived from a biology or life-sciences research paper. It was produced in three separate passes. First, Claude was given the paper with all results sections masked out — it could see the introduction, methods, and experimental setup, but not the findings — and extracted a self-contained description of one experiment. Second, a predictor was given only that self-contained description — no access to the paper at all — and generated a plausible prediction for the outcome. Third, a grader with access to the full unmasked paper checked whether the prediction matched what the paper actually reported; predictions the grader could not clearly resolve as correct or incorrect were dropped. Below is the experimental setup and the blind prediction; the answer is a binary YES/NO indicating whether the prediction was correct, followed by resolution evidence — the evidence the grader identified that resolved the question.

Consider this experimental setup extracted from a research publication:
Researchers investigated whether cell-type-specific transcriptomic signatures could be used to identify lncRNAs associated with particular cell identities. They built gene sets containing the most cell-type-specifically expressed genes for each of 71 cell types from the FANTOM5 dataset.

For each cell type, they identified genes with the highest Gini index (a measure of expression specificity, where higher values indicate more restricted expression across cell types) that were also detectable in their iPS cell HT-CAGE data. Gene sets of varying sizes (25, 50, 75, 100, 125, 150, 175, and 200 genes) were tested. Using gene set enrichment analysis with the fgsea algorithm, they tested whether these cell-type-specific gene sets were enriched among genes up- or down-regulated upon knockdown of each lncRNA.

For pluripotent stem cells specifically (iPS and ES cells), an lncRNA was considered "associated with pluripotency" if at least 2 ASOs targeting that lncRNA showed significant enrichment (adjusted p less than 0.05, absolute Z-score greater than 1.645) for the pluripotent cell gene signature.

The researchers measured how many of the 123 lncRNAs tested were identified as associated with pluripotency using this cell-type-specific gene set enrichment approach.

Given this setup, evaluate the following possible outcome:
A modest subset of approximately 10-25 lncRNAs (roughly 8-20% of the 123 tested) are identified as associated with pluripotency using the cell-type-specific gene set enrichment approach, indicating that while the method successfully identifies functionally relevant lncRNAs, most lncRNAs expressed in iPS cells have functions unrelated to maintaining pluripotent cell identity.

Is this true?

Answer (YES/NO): YES